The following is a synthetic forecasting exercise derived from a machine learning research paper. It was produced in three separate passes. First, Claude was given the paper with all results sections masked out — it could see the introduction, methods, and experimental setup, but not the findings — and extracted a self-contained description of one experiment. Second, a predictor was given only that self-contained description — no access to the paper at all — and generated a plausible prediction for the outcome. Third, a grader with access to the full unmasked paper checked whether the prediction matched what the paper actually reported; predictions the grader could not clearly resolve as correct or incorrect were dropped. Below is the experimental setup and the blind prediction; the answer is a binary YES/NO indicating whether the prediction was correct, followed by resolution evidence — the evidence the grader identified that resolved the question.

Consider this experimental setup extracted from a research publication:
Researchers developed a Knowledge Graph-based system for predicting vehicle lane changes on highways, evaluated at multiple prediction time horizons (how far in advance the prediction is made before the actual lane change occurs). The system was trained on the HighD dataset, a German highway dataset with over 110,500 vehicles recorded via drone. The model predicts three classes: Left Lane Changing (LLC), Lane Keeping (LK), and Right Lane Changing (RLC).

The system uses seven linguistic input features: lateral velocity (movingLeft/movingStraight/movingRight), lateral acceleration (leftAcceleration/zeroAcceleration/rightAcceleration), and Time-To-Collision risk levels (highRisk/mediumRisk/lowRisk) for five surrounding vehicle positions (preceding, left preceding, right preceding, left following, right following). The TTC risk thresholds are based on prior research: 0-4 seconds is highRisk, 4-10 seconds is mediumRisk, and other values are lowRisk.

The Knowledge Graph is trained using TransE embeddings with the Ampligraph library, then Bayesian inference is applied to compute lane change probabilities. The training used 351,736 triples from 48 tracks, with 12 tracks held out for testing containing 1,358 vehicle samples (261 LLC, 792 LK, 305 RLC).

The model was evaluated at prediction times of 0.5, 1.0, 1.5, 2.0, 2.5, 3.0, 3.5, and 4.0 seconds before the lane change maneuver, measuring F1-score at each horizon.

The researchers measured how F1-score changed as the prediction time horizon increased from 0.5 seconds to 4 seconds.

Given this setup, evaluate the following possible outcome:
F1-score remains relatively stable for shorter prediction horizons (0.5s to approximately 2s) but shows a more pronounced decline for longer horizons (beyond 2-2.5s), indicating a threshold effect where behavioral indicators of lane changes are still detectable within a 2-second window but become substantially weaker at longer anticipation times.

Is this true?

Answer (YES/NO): YES